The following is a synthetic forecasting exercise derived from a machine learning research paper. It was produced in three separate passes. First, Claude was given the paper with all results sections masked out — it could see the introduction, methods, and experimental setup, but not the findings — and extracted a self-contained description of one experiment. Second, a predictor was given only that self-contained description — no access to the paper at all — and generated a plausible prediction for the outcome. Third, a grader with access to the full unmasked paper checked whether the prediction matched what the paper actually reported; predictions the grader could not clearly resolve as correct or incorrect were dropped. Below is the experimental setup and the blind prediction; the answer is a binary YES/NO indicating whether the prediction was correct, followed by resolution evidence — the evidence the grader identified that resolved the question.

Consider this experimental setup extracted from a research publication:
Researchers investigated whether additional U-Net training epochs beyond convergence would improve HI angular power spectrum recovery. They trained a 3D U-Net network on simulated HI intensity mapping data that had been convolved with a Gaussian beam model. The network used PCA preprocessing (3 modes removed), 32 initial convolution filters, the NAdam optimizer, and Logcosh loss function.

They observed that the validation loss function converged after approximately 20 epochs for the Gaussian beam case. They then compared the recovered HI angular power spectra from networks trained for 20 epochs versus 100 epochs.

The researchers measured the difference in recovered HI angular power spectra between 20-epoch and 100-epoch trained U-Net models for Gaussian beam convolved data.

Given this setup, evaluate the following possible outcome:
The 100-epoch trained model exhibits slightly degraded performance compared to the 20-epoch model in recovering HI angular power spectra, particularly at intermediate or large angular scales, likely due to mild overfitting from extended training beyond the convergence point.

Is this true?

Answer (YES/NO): NO